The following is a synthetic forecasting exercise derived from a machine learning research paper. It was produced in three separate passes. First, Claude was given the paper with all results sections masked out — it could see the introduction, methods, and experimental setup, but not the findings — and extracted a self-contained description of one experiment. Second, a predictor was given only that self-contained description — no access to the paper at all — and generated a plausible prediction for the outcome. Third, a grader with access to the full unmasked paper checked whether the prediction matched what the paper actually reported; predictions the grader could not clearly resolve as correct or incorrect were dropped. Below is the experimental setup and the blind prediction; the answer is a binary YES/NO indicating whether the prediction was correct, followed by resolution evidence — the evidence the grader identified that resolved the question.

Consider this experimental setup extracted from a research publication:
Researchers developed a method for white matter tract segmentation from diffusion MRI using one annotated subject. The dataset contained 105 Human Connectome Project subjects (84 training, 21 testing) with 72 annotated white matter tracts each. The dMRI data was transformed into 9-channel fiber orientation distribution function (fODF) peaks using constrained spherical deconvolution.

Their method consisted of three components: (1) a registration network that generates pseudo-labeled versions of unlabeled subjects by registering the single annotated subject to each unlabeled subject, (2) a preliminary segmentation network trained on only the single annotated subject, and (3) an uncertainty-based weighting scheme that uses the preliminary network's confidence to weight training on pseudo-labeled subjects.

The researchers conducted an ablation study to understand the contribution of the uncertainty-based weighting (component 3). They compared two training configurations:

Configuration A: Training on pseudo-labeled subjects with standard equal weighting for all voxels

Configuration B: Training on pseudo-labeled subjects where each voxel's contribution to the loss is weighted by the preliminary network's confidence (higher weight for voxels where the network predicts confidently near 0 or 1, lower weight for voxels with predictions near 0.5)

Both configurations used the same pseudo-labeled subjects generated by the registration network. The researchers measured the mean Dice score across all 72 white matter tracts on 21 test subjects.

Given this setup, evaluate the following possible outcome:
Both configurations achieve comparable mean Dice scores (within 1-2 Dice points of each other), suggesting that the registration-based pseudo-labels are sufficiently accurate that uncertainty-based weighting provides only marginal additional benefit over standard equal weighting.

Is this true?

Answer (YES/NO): NO